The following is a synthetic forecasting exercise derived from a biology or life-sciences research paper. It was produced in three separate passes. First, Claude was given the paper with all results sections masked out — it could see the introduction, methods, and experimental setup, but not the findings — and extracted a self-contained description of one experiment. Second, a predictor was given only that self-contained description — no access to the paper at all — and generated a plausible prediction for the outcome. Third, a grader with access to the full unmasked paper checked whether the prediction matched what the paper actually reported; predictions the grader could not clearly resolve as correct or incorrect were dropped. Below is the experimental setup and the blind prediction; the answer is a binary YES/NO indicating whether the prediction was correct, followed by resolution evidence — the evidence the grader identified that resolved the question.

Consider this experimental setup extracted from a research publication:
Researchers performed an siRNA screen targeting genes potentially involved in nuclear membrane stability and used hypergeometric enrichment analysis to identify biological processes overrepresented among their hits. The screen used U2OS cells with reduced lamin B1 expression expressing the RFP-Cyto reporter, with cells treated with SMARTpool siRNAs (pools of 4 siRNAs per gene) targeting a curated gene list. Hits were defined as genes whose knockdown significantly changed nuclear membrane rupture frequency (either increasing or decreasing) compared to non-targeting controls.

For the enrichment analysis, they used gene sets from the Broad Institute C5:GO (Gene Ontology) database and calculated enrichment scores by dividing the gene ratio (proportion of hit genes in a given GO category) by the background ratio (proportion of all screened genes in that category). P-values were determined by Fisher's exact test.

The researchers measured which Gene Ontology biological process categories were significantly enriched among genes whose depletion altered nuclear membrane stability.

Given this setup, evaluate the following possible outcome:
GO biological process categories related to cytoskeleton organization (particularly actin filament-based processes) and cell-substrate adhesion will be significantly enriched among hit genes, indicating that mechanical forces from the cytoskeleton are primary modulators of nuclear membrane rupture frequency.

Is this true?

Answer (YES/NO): NO